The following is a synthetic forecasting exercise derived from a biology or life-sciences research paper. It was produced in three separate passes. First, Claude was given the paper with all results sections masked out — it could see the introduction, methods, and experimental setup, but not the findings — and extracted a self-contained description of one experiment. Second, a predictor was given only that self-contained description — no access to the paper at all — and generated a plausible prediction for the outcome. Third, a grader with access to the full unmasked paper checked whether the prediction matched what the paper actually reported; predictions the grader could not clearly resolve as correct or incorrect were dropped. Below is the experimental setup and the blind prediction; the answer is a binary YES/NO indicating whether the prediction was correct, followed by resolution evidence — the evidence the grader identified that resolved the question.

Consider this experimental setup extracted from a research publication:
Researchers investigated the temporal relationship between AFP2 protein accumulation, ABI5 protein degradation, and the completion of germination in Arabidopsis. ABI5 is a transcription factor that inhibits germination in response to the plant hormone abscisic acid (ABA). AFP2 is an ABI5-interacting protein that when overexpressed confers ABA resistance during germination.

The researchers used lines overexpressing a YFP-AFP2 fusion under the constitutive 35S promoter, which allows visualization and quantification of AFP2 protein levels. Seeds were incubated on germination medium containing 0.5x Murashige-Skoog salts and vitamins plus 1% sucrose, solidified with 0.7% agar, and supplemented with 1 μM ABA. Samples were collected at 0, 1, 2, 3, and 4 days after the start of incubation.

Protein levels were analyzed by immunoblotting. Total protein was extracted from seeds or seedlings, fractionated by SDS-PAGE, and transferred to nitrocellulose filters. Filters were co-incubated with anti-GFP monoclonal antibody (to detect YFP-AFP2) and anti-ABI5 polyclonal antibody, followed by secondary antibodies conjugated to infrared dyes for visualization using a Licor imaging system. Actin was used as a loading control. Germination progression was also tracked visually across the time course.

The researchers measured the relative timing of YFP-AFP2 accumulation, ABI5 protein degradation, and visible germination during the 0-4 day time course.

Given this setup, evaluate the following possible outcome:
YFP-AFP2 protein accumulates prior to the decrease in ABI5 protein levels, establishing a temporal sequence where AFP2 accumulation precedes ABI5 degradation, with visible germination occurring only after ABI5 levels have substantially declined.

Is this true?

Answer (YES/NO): NO